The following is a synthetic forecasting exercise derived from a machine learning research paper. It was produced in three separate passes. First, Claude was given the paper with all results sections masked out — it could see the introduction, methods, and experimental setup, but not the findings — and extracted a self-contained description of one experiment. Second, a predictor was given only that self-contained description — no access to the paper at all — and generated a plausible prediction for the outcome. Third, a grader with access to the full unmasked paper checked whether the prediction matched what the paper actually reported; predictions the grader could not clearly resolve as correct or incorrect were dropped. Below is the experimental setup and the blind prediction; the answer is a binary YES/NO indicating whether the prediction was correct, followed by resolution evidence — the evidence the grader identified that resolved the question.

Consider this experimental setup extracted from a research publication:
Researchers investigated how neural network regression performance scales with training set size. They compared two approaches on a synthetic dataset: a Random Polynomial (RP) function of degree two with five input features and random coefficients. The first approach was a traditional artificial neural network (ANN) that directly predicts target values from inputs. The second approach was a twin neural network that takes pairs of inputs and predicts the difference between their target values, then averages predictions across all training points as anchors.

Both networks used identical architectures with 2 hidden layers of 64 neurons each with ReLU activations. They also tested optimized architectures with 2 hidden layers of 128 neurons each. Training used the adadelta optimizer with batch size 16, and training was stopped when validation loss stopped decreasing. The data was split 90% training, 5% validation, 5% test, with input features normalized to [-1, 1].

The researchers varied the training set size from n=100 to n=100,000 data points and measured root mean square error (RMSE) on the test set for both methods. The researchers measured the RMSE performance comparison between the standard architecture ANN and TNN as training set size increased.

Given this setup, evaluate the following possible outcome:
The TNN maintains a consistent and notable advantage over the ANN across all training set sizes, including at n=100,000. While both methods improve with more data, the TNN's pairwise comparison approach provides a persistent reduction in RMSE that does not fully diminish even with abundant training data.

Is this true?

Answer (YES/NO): NO